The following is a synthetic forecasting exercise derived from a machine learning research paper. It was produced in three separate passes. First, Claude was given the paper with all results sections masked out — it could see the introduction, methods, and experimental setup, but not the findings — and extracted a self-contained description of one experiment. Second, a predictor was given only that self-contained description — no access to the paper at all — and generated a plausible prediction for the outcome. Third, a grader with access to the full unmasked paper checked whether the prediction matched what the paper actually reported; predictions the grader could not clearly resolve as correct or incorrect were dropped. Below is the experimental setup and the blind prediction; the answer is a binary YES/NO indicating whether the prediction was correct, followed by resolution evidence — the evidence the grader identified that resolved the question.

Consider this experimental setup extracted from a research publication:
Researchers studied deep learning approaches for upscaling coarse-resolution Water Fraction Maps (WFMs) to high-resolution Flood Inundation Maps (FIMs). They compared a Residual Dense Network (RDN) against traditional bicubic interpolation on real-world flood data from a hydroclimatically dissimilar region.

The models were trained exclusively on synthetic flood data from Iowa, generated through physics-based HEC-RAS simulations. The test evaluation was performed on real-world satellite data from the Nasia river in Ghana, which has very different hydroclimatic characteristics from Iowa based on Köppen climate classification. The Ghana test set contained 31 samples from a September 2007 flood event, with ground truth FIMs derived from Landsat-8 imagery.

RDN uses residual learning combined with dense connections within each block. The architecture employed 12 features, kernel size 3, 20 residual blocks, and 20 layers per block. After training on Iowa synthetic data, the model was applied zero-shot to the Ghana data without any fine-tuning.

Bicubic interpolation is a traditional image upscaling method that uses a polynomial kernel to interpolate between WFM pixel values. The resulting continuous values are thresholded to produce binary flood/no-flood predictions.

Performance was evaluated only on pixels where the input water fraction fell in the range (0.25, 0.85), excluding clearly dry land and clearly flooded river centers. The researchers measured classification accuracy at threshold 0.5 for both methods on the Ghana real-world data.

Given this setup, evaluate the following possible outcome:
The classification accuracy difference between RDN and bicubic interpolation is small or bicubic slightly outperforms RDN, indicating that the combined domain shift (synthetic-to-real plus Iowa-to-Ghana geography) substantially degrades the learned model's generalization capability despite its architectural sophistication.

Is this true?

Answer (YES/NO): YES